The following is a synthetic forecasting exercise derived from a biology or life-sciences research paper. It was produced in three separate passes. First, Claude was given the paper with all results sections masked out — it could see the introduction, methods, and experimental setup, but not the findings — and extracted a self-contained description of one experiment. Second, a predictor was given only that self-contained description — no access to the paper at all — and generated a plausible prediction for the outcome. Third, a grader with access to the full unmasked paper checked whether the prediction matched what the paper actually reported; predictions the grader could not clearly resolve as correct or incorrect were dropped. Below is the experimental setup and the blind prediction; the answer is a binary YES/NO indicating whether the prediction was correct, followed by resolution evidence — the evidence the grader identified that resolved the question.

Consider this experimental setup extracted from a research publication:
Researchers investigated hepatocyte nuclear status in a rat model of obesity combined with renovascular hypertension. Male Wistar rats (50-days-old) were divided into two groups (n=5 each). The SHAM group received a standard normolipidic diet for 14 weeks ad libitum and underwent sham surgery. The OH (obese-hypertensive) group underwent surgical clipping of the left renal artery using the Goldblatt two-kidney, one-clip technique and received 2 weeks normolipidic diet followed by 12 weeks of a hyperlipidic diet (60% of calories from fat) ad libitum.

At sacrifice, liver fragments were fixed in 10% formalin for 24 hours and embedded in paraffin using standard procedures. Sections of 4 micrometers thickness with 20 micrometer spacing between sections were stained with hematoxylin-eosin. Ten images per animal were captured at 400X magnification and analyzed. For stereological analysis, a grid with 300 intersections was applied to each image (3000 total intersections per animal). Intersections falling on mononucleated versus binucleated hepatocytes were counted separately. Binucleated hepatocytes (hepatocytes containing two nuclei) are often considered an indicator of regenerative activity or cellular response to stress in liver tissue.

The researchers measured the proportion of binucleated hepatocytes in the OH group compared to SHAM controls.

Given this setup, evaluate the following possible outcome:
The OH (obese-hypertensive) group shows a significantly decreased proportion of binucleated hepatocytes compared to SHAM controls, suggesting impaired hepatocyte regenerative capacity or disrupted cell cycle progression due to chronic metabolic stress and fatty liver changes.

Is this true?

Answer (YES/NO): NO